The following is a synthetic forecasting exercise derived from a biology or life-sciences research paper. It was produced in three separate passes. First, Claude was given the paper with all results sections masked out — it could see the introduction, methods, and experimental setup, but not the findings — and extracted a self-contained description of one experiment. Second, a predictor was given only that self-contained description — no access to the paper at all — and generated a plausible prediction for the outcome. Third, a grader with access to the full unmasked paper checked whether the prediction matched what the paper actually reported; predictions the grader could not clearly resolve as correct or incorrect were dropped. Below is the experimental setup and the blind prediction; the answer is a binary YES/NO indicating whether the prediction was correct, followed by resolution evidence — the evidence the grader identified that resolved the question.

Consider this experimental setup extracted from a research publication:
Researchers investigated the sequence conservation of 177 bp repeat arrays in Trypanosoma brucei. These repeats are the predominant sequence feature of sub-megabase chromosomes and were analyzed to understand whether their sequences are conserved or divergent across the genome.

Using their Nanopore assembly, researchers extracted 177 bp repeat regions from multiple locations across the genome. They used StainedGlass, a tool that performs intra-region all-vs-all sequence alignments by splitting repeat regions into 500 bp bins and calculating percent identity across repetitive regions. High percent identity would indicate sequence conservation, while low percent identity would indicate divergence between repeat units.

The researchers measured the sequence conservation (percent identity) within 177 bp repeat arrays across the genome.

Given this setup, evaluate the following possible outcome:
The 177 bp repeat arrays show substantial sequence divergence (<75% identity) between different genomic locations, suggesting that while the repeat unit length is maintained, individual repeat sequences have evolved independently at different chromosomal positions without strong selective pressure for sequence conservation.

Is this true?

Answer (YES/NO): NO